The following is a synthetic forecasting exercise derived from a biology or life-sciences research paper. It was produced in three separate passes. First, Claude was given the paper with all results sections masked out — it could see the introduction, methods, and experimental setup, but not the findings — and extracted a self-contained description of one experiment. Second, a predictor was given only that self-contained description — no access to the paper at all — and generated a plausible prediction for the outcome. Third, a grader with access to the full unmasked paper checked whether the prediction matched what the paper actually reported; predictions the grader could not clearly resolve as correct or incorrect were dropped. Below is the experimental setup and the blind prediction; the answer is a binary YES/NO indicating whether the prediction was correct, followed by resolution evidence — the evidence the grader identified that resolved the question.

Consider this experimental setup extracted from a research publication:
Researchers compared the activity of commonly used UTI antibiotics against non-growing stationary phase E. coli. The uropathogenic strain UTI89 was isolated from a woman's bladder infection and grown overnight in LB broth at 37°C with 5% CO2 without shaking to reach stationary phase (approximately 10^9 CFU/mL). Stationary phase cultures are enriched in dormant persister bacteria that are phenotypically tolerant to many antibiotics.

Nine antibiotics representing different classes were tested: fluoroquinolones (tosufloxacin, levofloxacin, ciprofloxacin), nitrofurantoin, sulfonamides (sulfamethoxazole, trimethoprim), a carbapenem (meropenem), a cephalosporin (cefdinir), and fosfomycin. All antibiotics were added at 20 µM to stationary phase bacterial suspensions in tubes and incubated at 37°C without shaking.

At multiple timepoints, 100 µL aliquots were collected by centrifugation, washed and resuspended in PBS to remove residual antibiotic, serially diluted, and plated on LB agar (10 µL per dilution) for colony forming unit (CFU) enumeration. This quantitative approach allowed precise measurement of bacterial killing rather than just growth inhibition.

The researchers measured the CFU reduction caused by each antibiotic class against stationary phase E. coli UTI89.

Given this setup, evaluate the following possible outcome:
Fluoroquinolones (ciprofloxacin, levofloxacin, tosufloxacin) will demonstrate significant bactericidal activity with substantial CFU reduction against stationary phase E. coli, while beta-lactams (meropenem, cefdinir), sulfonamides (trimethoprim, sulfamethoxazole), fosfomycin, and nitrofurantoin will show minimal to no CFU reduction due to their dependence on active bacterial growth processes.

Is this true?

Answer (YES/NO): NO